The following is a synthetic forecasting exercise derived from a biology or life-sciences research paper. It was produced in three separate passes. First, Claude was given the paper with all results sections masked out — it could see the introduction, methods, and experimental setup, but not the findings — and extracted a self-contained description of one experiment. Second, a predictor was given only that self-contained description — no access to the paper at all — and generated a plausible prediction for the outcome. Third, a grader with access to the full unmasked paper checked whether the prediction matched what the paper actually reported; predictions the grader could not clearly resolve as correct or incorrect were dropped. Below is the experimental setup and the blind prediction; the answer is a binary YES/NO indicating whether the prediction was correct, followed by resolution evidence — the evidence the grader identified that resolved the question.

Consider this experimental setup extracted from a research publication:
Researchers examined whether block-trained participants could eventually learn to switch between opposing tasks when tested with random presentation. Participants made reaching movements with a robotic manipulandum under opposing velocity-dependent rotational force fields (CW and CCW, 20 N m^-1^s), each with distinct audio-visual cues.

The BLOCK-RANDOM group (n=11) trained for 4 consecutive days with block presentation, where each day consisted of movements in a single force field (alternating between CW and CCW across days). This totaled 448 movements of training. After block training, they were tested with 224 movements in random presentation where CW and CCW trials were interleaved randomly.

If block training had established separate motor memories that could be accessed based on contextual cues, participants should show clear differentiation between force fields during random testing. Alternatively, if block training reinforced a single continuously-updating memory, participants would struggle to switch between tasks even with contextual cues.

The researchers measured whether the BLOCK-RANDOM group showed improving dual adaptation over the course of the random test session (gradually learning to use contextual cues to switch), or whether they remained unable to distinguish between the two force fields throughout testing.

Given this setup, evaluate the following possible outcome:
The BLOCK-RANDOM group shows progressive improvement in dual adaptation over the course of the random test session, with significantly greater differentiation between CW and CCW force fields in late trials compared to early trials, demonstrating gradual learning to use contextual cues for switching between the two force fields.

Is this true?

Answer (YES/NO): NO